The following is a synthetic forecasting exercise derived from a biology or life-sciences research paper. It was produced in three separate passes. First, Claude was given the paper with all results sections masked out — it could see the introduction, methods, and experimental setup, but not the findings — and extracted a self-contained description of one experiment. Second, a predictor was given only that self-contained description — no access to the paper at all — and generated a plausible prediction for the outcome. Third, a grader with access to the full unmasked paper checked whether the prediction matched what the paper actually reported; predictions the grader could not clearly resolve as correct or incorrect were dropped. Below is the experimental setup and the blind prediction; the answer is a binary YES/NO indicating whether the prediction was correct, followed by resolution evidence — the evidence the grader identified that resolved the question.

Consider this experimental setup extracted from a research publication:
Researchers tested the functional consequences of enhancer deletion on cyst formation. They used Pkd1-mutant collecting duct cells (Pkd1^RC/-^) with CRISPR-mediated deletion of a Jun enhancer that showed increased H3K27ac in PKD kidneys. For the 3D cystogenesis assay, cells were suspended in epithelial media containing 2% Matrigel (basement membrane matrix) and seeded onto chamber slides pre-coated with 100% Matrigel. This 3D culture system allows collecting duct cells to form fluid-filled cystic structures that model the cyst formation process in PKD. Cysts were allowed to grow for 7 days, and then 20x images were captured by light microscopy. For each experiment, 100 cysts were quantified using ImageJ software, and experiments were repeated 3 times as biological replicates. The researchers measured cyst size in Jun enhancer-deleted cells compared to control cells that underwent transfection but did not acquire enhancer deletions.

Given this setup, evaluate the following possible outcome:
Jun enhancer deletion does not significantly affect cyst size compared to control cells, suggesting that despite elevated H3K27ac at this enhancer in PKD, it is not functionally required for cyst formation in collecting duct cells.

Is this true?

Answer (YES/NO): NO